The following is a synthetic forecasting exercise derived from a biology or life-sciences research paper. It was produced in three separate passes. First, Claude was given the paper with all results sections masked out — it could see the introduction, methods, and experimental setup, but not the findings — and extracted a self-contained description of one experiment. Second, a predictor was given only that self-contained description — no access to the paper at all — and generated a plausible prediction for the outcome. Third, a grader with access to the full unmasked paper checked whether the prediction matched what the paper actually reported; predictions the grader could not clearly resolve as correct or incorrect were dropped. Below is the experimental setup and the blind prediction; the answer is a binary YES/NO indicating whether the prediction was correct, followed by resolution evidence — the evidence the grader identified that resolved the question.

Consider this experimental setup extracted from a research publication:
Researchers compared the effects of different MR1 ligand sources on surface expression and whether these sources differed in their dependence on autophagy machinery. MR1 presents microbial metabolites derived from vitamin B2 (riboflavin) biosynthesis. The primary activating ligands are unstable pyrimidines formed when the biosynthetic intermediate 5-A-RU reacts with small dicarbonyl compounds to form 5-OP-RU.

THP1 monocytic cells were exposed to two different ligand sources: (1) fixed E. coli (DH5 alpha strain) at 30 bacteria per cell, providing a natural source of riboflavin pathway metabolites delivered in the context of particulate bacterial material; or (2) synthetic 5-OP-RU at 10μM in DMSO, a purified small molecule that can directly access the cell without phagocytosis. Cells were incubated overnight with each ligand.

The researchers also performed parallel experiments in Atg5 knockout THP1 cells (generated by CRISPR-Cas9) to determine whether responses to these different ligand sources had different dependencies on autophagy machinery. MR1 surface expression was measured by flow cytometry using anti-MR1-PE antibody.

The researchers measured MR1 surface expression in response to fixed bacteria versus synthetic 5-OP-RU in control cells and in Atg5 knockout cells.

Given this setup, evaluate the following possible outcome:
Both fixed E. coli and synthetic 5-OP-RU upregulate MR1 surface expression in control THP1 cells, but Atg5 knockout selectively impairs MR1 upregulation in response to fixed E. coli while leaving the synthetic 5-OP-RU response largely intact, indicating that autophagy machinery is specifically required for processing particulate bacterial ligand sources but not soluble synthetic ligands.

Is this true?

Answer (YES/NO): NO